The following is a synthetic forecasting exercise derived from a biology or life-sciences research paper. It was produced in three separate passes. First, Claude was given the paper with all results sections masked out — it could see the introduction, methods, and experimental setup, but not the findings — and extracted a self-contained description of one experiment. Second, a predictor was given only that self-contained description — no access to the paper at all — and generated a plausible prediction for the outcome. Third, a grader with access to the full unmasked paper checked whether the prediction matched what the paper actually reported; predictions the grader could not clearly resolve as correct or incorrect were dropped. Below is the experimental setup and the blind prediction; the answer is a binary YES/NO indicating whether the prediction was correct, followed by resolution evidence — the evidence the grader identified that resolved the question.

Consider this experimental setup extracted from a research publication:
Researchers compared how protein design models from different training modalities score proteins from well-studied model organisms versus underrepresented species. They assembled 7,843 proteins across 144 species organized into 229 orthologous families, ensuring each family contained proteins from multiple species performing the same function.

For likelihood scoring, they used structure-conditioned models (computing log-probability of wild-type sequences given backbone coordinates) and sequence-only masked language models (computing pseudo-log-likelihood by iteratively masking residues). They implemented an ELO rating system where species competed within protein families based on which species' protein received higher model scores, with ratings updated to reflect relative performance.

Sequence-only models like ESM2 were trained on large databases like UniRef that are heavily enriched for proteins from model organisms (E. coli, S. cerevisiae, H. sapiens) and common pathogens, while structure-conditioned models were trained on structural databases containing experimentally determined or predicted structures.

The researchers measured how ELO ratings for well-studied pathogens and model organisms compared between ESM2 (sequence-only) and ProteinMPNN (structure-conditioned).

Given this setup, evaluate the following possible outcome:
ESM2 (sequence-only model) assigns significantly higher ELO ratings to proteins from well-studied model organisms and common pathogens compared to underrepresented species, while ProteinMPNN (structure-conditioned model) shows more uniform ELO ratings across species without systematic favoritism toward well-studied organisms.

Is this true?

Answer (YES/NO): NO